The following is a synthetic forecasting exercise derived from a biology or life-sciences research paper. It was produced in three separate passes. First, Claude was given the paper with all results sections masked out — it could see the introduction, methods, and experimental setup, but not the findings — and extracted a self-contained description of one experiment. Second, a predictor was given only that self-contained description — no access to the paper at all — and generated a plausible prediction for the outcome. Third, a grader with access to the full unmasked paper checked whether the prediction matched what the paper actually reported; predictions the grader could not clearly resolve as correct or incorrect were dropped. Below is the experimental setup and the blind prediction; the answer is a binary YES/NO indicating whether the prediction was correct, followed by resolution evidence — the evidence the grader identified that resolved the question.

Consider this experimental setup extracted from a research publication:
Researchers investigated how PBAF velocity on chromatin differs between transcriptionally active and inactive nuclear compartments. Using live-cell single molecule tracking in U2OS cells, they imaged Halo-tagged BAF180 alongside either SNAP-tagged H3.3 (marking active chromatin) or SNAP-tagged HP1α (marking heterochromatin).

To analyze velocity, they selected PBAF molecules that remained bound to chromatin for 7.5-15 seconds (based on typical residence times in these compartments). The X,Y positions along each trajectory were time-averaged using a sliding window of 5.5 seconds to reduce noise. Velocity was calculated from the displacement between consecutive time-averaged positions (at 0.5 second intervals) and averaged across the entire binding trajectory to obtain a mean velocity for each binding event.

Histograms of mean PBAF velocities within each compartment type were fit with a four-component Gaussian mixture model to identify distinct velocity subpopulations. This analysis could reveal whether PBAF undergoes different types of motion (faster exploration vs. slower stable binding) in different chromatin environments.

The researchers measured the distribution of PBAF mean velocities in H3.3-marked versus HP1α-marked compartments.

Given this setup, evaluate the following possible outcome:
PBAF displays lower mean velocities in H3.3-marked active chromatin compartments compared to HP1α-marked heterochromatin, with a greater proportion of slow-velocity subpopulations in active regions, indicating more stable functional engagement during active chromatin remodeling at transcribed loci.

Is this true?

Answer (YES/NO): NO